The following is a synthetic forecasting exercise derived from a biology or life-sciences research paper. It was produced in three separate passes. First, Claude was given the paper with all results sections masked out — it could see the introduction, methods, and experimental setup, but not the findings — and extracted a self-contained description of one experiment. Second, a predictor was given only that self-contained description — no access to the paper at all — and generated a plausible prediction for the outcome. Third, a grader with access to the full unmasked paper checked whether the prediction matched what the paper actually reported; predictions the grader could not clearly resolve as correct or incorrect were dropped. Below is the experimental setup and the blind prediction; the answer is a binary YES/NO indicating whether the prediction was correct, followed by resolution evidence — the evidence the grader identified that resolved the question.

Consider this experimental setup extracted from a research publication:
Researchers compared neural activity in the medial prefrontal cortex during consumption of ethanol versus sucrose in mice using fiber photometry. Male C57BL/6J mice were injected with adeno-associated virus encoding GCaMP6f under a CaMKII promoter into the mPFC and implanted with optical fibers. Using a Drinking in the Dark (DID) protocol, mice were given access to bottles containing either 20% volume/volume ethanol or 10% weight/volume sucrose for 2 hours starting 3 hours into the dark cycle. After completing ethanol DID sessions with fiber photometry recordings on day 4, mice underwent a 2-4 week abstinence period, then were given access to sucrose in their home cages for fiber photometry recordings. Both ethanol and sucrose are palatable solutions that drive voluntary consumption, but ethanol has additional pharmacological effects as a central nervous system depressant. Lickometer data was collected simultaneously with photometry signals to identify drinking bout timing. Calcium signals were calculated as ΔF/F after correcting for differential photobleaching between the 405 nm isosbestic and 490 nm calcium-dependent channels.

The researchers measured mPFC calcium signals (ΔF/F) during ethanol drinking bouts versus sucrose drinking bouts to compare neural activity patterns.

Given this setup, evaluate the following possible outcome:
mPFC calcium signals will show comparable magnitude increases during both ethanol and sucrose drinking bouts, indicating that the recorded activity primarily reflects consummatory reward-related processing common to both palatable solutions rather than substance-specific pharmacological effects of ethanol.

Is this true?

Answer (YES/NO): NO